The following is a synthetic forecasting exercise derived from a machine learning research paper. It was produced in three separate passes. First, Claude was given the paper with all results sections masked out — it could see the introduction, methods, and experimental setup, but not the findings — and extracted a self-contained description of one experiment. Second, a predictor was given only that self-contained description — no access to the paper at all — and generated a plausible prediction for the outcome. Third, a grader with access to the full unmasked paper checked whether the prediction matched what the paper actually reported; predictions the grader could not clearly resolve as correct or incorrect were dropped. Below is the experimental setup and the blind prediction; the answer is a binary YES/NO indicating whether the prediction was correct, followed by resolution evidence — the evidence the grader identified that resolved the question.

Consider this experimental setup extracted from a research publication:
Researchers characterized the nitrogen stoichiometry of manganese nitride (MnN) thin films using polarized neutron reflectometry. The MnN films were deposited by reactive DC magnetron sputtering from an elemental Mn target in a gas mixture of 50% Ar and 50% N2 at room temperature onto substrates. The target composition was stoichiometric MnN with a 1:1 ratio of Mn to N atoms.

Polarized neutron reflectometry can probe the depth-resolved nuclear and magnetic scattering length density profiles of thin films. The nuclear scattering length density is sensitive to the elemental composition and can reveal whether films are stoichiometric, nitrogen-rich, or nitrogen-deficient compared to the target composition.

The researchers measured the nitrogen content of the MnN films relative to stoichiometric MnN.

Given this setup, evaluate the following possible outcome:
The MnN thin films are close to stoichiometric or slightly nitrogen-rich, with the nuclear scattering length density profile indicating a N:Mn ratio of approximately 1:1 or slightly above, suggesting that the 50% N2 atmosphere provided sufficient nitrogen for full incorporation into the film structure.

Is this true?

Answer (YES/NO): YES